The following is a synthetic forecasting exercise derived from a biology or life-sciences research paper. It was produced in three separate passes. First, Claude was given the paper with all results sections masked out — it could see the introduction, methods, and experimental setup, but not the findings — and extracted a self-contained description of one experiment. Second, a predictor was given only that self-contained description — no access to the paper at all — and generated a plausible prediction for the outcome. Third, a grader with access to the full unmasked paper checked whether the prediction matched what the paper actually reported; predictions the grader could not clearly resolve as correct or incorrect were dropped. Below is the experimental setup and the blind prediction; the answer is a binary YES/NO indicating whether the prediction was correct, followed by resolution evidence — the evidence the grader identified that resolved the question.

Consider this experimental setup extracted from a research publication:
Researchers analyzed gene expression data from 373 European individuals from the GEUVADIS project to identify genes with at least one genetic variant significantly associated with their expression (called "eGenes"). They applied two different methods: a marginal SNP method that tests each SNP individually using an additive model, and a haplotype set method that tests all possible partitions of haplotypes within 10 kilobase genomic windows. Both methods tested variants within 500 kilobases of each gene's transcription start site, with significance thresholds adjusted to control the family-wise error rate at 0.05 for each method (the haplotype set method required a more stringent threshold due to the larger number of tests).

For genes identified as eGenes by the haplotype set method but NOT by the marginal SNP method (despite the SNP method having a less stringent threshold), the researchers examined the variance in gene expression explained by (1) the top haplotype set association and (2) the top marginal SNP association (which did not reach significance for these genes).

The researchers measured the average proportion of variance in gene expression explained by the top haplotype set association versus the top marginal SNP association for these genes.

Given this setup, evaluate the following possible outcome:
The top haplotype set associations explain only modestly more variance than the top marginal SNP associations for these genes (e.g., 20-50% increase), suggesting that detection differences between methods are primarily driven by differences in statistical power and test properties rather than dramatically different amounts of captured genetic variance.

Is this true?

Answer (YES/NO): NO